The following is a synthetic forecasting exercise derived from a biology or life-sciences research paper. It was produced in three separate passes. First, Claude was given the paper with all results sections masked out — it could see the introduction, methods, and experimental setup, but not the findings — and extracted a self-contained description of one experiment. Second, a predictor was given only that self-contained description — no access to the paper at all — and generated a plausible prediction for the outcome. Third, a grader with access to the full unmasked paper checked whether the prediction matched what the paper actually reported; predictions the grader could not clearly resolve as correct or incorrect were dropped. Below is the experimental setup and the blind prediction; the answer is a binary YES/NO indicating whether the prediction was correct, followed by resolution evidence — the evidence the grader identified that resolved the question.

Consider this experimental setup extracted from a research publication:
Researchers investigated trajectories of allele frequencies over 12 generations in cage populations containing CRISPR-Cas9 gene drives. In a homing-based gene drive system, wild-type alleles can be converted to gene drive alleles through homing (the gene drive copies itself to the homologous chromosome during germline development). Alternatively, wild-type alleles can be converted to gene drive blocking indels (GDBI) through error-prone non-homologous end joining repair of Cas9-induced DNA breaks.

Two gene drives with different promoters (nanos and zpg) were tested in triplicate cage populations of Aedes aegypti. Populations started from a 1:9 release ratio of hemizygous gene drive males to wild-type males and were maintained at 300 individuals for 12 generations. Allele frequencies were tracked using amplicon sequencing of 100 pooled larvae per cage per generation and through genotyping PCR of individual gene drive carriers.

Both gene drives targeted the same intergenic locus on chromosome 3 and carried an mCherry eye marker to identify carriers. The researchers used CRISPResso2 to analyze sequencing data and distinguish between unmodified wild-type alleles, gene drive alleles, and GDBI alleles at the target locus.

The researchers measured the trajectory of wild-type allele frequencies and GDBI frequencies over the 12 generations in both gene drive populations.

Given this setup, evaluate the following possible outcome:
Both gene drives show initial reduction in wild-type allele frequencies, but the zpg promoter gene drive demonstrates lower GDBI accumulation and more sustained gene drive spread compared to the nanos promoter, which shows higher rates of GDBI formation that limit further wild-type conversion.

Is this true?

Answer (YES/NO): YES